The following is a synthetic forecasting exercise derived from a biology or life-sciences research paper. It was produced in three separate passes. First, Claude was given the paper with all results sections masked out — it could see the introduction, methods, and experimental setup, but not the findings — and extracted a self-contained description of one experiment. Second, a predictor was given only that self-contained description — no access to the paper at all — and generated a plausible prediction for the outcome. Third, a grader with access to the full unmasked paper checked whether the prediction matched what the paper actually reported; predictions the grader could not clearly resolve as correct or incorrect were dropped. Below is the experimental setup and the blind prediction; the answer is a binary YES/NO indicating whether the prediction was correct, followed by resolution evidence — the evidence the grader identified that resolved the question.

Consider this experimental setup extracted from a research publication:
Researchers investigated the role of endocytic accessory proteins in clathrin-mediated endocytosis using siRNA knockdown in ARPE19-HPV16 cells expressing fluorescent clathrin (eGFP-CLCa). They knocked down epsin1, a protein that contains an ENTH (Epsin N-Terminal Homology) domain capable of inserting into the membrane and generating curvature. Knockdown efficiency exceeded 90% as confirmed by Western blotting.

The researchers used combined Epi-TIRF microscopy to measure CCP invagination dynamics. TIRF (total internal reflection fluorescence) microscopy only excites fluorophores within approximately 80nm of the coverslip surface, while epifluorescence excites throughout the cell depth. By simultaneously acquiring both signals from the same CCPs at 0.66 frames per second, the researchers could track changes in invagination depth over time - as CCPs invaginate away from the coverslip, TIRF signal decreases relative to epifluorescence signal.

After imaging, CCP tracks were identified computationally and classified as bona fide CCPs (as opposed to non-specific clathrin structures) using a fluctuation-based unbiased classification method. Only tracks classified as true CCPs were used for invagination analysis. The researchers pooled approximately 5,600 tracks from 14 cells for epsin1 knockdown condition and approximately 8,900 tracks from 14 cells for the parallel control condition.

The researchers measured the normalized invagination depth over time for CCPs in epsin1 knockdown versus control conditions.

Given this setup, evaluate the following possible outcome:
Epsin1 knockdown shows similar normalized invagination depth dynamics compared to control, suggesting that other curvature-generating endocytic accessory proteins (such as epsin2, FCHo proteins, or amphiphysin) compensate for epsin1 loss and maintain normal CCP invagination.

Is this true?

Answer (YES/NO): NO